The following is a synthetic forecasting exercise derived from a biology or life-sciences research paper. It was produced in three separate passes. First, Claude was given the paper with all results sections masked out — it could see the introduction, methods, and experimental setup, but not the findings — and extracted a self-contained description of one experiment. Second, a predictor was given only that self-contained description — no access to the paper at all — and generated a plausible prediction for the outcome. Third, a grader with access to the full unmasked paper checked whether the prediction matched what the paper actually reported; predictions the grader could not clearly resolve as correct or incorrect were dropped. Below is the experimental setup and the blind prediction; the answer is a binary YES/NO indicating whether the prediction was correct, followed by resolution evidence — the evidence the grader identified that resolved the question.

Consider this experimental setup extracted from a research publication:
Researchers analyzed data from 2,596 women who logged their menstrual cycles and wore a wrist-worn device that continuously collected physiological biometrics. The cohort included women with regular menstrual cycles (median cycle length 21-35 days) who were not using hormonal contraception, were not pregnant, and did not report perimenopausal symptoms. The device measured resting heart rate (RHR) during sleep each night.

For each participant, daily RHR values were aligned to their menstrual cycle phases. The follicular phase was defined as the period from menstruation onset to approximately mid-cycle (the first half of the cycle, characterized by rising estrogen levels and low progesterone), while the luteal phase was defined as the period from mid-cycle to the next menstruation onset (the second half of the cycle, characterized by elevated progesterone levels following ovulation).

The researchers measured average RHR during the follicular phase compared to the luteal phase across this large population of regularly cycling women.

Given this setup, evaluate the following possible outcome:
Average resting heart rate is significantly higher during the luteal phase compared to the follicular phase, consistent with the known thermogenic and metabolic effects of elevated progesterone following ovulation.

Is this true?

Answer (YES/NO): YES